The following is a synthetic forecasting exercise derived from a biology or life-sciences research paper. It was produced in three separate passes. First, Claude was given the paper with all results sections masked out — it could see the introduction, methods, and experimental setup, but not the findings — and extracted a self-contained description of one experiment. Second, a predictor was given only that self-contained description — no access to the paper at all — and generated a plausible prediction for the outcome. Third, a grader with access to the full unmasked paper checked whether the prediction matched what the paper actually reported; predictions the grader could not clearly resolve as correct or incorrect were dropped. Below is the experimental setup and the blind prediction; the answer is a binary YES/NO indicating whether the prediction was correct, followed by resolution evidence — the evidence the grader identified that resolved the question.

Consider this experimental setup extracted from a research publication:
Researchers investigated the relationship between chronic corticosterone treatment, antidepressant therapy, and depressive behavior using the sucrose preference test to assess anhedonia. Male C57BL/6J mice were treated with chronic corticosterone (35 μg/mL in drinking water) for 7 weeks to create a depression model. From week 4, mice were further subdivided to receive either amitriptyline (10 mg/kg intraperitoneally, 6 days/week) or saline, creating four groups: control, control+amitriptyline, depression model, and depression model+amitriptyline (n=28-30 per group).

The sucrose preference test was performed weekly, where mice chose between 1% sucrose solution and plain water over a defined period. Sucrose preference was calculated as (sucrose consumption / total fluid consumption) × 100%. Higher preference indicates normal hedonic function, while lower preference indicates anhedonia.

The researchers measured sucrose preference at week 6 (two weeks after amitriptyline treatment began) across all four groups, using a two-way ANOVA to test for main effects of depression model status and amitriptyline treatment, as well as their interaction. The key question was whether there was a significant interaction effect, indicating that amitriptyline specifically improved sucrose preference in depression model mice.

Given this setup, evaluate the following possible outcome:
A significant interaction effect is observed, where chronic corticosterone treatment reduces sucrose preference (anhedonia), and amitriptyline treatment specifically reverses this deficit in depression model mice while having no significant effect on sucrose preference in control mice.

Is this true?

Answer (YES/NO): YES